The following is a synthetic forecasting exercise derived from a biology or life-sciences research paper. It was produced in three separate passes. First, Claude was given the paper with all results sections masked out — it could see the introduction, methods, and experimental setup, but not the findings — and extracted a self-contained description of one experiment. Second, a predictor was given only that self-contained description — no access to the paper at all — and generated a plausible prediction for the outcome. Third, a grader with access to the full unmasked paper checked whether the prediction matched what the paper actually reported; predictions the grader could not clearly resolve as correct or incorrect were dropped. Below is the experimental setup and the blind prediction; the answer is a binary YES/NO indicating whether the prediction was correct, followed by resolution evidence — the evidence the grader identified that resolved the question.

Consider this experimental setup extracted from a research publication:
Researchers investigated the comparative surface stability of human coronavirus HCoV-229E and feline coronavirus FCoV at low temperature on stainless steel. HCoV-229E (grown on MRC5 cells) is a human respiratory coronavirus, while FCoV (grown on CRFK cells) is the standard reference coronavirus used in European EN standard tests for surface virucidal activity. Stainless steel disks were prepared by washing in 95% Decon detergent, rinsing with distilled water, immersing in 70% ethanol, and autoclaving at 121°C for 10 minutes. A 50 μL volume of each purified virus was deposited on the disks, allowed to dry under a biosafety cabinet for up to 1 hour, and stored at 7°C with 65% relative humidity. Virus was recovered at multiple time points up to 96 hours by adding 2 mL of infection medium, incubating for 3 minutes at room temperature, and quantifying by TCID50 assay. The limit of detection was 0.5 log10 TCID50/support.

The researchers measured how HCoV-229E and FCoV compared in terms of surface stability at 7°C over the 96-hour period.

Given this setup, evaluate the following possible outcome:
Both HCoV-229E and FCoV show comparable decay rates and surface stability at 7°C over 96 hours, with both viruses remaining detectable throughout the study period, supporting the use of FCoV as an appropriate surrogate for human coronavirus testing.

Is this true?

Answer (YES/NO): YES